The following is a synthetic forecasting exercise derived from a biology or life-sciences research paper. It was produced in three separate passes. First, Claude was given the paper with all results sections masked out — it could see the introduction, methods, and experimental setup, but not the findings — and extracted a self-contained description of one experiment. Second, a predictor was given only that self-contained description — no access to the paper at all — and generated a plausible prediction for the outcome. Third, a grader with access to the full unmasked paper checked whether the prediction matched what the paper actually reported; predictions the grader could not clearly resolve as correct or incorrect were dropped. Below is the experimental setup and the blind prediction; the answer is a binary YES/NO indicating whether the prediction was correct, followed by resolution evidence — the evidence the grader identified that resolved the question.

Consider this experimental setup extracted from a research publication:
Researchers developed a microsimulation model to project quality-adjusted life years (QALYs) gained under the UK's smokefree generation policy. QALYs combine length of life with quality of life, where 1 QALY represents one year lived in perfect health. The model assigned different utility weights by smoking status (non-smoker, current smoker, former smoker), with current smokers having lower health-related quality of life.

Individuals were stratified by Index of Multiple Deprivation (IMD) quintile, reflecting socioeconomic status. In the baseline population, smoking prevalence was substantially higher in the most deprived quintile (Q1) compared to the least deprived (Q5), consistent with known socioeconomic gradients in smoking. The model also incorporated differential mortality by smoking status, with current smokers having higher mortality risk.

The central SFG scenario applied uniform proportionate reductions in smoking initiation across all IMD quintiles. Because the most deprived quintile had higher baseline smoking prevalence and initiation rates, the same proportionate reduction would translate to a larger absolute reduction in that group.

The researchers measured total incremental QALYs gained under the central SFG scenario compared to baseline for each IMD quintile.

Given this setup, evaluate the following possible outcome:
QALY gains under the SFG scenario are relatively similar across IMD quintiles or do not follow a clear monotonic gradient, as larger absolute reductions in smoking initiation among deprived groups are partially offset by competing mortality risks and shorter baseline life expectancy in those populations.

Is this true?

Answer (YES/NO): NO